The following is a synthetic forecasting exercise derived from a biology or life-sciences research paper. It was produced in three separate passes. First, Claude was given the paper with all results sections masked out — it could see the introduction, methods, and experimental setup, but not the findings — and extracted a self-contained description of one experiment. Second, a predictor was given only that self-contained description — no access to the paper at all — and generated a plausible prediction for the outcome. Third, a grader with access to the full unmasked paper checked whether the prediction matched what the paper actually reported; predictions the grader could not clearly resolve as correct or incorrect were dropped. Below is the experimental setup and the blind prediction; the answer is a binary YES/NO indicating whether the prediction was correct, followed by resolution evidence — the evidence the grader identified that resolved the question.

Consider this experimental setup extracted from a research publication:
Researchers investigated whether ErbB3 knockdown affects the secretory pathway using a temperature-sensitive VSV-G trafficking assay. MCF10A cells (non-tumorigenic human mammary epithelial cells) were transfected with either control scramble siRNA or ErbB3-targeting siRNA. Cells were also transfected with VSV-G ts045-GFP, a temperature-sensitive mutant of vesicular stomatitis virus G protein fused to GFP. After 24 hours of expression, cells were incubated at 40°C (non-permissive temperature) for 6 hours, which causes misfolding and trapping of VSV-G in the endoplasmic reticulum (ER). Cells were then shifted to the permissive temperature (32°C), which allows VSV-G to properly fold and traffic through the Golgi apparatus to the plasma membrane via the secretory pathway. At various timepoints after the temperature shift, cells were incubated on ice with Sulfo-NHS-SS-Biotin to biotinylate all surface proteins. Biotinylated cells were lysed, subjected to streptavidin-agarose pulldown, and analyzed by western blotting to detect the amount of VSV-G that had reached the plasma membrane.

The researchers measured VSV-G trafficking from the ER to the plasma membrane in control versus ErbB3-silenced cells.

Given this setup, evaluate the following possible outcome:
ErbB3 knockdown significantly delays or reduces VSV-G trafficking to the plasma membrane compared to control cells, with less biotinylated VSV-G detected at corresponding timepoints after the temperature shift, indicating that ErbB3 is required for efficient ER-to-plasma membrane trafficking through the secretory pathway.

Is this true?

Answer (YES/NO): NO